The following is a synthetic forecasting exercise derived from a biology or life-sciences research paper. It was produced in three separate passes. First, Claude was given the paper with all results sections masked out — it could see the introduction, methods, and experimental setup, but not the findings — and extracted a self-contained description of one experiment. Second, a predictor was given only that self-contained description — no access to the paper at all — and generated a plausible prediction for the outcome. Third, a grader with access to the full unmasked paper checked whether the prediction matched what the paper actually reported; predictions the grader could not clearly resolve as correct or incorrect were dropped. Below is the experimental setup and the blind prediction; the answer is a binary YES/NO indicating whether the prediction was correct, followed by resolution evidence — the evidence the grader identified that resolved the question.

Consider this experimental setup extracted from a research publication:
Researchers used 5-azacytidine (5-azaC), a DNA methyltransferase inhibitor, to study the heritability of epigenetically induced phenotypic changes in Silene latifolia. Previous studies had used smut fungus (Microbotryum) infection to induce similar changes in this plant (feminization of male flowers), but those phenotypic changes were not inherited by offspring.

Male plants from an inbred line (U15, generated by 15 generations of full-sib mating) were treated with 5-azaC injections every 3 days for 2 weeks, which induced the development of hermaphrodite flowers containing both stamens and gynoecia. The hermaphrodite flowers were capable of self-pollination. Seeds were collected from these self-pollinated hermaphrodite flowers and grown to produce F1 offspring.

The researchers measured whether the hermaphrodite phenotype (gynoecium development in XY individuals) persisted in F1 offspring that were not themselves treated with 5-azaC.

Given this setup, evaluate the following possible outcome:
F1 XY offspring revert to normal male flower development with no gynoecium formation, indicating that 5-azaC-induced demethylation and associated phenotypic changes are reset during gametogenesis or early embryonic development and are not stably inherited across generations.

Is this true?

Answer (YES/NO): NO